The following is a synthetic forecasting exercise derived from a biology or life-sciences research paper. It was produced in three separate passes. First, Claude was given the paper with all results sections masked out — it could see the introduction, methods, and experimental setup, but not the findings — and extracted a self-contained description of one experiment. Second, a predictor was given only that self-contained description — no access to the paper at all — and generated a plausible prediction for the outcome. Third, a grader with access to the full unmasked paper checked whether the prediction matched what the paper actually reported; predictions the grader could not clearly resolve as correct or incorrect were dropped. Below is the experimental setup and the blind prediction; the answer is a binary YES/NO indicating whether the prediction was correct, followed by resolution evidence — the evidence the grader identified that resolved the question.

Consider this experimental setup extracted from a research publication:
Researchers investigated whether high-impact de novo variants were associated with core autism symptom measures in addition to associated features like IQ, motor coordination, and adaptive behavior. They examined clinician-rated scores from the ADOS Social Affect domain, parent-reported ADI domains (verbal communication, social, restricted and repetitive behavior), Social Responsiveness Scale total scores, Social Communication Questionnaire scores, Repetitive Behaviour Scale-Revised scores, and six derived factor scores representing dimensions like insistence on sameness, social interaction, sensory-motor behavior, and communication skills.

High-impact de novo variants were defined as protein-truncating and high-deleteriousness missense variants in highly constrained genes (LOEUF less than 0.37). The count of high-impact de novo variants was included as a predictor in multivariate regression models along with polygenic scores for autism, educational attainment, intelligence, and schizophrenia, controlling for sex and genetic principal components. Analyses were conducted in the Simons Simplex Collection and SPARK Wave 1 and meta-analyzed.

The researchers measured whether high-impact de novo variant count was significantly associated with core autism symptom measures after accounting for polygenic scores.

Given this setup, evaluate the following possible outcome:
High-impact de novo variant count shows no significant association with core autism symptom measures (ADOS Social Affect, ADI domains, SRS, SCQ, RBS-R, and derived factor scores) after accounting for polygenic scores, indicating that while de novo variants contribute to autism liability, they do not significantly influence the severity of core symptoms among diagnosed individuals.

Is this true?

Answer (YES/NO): YES